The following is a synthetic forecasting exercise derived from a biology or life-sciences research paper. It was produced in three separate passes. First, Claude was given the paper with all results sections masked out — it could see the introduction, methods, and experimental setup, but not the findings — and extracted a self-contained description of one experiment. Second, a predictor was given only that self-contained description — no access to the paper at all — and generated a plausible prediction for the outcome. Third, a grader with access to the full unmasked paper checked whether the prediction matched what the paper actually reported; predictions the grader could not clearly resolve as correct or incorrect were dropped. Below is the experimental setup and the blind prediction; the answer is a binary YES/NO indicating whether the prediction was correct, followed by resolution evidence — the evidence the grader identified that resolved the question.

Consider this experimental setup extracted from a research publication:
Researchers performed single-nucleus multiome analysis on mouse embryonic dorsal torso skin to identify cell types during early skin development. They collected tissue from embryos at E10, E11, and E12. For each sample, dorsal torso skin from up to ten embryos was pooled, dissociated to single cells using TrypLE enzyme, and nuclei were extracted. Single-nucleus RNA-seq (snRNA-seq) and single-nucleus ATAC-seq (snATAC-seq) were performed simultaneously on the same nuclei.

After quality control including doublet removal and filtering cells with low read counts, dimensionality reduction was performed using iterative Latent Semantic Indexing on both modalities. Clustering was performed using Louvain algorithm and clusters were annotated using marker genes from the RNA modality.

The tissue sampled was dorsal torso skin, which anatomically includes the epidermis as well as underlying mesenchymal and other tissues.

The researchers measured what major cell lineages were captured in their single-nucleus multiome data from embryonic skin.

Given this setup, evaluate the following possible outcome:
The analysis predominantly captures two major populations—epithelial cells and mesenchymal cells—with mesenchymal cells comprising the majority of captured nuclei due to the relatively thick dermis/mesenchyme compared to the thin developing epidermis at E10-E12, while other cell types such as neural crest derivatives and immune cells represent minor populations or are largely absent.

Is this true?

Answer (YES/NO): NO